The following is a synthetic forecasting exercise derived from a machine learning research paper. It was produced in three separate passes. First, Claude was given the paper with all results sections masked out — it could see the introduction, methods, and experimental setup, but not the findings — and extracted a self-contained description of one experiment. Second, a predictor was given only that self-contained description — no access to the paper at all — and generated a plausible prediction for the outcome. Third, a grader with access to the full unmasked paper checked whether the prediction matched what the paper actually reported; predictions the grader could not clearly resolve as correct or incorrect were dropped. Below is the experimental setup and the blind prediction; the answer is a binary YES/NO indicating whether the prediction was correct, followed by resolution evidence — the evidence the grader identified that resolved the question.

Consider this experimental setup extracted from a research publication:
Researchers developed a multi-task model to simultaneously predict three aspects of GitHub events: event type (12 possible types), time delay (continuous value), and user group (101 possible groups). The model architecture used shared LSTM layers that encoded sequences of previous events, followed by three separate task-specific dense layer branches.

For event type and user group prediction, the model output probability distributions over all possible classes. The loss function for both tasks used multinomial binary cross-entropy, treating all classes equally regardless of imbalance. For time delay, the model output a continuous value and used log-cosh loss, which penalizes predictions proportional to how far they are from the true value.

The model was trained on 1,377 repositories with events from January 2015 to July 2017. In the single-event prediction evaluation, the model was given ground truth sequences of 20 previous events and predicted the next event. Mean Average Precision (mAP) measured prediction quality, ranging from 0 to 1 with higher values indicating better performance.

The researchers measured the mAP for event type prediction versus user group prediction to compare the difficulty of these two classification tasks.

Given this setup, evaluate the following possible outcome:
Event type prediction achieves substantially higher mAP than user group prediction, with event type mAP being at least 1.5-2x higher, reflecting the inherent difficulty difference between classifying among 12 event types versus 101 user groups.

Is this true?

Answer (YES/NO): NO